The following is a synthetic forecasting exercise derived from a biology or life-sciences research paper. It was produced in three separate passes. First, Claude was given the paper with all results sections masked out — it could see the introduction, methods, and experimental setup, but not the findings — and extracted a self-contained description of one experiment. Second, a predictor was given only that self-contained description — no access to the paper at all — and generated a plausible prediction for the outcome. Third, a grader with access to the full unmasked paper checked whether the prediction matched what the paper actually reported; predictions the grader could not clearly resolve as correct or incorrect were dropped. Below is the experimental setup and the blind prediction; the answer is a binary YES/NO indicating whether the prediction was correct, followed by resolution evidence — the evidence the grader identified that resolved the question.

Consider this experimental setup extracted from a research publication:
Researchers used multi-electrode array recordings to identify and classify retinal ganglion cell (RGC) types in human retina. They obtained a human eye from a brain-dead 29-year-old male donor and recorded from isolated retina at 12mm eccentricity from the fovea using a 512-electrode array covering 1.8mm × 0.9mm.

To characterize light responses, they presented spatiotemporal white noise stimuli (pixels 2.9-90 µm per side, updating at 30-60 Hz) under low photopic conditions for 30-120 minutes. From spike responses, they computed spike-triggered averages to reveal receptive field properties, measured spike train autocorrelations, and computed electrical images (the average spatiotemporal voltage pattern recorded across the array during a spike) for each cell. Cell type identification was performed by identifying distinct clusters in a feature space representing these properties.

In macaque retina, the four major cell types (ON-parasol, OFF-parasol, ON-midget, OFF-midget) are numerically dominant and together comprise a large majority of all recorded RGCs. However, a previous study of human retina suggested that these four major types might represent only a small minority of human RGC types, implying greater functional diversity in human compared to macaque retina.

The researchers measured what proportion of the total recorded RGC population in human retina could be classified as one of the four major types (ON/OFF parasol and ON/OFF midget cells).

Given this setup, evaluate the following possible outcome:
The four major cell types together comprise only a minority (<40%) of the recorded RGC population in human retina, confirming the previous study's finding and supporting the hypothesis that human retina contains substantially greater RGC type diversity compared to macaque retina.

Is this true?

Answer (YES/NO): NO